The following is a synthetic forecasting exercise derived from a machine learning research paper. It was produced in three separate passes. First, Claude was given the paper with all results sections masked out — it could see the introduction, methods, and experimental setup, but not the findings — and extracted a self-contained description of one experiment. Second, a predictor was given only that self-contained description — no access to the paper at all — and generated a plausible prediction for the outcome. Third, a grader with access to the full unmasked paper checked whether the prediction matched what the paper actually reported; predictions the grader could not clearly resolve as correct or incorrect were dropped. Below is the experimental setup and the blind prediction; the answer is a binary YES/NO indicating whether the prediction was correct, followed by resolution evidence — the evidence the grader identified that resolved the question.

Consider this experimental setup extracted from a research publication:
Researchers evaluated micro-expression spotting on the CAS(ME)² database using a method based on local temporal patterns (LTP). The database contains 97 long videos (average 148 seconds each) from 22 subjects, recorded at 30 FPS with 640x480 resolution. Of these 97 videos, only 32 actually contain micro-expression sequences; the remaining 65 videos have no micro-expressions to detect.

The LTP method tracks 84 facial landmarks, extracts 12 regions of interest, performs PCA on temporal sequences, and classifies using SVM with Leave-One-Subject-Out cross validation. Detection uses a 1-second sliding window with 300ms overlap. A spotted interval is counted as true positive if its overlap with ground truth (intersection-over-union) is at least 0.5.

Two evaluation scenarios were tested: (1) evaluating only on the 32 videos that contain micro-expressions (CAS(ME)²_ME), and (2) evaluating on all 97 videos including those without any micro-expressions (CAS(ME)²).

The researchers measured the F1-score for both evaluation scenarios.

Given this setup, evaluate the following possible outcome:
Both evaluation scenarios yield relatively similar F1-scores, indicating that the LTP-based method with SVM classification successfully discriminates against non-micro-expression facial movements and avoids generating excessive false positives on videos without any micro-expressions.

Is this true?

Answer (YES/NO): NO